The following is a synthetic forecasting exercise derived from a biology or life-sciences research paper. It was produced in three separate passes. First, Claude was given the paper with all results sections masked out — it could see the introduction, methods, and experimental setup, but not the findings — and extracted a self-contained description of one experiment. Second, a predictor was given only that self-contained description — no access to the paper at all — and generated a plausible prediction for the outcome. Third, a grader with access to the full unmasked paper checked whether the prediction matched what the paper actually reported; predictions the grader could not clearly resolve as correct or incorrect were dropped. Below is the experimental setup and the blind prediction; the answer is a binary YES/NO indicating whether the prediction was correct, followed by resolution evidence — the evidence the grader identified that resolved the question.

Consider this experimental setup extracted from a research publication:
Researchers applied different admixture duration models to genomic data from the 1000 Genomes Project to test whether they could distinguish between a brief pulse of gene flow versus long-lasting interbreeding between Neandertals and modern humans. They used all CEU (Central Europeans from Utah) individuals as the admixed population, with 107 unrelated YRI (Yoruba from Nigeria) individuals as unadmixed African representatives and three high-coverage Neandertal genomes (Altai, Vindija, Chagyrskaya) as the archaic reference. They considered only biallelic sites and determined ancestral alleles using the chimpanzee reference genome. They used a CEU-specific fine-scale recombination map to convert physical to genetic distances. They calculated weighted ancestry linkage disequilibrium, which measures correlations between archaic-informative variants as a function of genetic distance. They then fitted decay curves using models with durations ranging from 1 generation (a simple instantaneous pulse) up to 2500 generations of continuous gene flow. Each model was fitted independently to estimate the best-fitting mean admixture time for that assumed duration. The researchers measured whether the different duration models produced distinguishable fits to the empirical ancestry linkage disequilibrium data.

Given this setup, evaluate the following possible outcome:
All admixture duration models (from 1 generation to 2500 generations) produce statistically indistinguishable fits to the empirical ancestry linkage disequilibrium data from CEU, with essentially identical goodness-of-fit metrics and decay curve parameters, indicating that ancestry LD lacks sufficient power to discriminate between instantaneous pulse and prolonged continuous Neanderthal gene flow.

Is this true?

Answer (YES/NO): YES